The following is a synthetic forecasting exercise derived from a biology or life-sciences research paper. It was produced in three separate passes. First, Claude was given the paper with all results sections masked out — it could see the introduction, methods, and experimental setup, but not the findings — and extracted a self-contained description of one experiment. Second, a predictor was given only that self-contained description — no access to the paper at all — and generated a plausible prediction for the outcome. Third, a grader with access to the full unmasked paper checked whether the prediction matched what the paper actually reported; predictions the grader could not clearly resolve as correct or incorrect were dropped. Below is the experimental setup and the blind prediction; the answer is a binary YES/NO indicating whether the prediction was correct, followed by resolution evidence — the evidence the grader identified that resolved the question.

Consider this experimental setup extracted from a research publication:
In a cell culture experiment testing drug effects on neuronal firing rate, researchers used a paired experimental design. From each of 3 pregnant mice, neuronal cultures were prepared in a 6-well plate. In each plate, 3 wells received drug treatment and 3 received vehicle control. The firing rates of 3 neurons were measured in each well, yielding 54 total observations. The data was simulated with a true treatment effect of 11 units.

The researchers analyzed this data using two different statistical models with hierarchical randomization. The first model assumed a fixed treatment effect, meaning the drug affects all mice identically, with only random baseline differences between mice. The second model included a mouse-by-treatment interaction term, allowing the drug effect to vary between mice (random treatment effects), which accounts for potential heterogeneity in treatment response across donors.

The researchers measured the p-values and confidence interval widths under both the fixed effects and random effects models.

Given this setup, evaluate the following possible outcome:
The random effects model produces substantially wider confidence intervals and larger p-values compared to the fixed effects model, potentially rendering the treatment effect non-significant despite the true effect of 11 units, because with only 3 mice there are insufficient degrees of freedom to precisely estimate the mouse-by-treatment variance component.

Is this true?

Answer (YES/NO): YES